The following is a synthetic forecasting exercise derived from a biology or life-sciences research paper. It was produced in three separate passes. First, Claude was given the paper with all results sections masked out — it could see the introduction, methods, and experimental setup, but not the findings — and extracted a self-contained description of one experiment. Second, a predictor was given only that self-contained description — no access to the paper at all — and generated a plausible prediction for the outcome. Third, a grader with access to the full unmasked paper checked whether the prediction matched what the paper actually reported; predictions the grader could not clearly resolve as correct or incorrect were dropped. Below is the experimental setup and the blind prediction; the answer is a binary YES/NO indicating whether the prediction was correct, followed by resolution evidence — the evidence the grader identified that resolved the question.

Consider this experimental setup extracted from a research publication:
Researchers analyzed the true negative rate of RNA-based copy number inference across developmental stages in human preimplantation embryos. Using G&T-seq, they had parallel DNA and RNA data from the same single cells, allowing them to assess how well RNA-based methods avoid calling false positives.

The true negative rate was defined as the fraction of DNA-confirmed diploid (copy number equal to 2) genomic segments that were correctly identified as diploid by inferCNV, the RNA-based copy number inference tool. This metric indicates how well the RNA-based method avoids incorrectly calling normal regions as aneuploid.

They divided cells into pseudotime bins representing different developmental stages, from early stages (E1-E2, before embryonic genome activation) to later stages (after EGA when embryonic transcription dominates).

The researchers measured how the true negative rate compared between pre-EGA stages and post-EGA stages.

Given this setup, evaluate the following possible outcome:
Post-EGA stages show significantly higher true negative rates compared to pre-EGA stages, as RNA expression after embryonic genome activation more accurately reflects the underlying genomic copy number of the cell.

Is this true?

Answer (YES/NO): NO